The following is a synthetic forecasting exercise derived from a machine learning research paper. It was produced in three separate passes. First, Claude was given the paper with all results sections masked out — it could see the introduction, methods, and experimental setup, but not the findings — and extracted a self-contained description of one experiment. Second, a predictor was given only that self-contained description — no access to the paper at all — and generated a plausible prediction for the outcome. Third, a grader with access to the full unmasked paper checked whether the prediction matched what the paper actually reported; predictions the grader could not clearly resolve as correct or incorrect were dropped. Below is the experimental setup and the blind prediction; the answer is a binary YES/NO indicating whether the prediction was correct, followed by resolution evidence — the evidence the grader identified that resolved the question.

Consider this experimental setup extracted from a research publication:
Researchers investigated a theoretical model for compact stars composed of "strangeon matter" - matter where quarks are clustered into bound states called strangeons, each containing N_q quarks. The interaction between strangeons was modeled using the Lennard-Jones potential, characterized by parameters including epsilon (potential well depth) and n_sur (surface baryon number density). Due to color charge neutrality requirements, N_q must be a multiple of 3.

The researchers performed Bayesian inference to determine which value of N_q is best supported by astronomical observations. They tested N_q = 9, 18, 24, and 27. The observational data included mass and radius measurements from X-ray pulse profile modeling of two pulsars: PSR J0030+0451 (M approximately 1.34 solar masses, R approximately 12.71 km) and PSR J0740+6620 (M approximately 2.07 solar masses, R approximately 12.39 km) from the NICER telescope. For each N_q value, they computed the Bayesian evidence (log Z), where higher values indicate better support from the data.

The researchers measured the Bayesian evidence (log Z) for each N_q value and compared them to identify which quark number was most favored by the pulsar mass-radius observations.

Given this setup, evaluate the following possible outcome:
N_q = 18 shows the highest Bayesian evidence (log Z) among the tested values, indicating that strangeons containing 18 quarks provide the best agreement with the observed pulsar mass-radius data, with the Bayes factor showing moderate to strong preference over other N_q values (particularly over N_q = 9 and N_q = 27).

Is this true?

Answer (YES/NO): NO